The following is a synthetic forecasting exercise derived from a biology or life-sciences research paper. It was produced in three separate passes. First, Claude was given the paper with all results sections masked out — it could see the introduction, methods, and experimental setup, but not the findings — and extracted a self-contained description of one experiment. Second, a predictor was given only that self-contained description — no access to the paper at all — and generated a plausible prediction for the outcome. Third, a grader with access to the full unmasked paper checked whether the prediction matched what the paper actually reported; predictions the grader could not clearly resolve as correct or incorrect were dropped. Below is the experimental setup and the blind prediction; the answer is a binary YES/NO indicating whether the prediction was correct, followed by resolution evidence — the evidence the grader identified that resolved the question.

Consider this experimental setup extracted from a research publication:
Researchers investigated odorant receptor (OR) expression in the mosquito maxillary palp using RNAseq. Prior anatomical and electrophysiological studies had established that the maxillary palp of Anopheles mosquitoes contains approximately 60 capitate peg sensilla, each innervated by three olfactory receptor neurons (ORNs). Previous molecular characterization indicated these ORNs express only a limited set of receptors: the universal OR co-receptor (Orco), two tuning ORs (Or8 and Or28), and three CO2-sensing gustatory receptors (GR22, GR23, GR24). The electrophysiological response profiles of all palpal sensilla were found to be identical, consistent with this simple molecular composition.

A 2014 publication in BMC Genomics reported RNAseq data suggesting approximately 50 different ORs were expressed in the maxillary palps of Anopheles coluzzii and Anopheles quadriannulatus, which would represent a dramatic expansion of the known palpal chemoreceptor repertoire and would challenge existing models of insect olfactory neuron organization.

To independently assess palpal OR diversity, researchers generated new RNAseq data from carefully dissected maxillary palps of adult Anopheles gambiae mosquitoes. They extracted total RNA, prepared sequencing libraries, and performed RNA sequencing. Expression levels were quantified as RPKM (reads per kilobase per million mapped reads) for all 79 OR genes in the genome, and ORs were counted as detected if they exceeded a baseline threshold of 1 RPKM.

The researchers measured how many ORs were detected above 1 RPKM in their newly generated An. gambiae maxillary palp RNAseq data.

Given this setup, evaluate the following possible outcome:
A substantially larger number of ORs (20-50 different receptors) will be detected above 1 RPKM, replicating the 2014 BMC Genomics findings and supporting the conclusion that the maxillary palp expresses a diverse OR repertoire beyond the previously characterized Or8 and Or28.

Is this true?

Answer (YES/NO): NO